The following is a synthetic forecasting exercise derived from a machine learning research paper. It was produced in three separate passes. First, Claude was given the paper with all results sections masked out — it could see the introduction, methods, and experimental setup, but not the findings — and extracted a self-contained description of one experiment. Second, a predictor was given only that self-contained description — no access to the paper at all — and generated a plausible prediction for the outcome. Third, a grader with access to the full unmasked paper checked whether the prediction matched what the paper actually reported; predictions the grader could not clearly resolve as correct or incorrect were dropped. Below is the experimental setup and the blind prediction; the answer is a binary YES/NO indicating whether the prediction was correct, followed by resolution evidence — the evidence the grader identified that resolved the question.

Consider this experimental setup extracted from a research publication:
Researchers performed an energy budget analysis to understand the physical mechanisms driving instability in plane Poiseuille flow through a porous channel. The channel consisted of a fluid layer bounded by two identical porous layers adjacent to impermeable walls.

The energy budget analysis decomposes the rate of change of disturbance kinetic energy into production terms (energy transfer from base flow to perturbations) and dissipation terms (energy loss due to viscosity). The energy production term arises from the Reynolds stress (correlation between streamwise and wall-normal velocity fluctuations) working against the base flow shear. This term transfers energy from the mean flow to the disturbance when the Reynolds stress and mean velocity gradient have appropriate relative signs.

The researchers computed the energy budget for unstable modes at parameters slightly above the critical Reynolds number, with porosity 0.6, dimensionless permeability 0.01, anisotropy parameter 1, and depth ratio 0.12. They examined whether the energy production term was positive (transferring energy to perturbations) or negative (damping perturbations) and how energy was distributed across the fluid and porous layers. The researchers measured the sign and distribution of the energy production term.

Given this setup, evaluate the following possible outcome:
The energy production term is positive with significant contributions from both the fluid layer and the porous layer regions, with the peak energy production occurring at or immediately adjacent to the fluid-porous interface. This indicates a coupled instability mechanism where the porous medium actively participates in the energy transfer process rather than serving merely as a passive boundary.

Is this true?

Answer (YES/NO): NO